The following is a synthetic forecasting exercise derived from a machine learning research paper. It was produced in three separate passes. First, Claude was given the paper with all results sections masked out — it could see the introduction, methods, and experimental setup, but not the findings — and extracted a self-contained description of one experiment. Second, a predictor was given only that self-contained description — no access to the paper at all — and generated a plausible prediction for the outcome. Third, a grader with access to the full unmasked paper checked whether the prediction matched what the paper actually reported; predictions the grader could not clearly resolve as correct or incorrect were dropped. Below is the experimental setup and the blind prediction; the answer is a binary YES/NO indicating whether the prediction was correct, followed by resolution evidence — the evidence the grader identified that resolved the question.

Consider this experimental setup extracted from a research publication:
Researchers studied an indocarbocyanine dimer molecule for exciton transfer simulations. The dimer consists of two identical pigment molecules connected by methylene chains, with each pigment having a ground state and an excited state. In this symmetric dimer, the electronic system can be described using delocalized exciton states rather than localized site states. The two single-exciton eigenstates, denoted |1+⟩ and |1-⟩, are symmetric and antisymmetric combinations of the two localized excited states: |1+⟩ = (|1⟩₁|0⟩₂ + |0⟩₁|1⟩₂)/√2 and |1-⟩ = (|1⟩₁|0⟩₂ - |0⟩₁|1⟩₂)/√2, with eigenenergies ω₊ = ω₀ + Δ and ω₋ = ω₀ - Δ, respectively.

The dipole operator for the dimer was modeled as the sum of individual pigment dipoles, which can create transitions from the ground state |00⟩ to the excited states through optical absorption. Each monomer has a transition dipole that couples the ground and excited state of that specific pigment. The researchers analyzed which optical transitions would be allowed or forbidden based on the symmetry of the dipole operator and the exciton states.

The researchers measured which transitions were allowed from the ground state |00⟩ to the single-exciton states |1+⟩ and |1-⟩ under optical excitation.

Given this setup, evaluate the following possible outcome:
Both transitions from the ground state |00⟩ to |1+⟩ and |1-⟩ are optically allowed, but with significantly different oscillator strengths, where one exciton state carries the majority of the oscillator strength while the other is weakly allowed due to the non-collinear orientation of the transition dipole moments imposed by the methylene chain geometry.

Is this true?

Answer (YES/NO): NO